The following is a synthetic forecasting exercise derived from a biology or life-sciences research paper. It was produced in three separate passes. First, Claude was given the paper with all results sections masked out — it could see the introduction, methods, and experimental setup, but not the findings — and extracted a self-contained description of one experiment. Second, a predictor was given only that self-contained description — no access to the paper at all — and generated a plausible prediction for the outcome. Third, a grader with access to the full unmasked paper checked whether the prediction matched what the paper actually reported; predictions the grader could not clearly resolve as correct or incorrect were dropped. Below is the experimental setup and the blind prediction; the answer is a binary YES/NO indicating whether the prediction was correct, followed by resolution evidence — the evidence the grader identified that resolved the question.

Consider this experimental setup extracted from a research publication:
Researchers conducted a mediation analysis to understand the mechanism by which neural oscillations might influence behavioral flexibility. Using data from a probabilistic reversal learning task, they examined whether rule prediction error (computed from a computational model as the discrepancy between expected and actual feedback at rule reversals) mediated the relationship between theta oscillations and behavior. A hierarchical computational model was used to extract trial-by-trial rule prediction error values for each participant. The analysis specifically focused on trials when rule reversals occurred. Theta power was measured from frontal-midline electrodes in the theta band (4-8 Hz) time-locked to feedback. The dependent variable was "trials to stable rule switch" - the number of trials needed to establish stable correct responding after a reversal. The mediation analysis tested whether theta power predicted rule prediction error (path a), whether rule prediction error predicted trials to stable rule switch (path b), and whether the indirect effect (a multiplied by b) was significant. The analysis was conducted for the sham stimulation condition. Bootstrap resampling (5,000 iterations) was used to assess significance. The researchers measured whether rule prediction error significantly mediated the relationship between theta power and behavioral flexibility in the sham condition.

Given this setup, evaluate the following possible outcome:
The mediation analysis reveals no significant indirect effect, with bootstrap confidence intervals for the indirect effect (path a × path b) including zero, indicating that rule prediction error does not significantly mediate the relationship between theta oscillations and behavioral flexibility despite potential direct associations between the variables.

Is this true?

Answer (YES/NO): YES